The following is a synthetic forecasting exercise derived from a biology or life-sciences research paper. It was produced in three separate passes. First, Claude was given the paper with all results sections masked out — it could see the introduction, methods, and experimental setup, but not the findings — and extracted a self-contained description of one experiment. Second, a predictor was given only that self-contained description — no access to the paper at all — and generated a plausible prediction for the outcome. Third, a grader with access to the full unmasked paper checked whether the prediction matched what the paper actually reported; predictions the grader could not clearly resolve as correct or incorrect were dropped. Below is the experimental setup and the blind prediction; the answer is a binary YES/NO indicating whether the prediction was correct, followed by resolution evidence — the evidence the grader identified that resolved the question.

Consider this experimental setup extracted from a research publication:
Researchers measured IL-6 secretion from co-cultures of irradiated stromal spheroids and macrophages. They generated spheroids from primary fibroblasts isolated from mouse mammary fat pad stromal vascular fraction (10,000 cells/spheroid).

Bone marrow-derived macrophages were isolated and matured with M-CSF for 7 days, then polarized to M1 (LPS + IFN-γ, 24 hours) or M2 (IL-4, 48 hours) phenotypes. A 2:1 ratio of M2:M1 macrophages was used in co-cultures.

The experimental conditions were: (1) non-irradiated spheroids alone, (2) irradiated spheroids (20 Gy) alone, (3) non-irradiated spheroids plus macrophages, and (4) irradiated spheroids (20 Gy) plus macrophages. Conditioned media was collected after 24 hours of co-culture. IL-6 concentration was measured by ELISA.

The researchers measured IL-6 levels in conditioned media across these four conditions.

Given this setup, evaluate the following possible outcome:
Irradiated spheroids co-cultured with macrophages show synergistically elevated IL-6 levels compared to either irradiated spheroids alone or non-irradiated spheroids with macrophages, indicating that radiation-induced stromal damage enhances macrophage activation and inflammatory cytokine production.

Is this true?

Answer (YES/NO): YES